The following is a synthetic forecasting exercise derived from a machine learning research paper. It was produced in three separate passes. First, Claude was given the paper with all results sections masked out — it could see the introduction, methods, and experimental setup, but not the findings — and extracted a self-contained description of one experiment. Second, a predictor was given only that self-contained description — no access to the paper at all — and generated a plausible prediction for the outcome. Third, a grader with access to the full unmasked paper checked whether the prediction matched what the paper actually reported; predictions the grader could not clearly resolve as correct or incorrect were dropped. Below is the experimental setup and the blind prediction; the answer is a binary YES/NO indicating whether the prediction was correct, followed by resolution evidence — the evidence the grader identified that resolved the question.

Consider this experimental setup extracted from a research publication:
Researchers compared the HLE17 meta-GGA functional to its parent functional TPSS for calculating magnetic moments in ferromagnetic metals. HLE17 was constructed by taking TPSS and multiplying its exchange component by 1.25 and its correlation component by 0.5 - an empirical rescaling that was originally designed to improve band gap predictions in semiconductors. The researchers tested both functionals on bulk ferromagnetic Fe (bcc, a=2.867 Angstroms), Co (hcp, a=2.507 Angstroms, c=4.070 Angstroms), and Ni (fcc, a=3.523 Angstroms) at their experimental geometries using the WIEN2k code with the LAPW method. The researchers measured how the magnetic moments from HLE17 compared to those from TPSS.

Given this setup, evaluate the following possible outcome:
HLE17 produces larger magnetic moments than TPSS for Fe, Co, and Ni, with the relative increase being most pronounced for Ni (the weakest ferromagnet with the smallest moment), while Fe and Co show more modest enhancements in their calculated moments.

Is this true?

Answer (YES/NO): NO